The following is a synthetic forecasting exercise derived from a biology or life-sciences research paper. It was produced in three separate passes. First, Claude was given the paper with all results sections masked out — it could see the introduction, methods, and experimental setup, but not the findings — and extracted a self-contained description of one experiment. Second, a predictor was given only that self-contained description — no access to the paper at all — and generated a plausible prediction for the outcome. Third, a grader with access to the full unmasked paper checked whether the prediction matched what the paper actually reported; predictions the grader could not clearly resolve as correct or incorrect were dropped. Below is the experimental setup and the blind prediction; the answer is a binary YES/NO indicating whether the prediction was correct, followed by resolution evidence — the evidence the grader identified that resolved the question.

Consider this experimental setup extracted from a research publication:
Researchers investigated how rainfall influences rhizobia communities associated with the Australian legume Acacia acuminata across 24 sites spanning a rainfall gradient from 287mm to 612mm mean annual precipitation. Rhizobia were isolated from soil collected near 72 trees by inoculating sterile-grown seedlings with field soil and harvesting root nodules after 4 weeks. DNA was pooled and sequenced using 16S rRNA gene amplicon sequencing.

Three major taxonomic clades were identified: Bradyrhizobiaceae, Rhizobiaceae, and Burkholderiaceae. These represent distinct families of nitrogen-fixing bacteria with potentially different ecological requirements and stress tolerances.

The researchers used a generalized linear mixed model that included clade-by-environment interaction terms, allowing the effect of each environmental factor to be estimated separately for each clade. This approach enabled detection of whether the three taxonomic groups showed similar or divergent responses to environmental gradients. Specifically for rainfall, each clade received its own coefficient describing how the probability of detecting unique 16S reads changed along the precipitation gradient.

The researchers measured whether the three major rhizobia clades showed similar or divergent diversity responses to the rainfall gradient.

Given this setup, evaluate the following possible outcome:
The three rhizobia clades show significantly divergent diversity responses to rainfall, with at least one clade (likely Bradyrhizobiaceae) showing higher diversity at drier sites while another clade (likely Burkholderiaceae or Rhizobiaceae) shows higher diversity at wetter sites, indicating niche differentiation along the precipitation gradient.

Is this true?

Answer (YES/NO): NO